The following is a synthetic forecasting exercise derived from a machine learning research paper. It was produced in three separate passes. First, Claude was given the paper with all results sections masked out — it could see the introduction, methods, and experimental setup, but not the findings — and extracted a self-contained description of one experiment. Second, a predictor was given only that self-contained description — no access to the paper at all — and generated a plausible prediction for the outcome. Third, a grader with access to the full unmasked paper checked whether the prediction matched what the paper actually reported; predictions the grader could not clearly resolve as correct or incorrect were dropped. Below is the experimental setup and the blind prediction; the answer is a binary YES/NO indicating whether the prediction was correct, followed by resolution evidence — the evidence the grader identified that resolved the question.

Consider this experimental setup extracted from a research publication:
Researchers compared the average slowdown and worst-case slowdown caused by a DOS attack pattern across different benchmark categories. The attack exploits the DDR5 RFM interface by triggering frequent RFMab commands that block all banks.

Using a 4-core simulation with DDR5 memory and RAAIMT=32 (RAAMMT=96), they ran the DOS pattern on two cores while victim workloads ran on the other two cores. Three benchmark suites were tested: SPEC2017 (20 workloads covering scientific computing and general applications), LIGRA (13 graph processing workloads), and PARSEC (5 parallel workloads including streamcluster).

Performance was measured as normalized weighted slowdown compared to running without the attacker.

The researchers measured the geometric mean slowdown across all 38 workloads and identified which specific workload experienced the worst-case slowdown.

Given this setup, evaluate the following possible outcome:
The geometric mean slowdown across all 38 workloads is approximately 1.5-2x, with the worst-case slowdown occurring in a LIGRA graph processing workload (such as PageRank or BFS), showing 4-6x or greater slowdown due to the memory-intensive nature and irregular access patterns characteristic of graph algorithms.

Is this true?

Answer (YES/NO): NO